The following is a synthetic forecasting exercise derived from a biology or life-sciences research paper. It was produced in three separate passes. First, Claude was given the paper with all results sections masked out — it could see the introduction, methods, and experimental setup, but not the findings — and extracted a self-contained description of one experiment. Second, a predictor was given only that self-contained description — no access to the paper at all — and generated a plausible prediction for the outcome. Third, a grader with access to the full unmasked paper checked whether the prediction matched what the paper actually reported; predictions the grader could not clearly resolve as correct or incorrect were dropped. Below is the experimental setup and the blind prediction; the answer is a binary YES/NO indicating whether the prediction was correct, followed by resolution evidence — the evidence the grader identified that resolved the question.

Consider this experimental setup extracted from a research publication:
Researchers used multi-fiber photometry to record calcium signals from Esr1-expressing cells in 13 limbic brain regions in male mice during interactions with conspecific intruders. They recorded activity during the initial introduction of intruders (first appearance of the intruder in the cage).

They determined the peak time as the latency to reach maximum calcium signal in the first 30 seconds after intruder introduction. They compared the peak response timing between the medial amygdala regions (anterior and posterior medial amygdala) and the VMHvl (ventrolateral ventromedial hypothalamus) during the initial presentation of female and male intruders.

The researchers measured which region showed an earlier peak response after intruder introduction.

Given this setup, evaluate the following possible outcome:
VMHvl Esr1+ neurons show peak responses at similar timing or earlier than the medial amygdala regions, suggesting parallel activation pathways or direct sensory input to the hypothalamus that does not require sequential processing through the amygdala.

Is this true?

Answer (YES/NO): YES